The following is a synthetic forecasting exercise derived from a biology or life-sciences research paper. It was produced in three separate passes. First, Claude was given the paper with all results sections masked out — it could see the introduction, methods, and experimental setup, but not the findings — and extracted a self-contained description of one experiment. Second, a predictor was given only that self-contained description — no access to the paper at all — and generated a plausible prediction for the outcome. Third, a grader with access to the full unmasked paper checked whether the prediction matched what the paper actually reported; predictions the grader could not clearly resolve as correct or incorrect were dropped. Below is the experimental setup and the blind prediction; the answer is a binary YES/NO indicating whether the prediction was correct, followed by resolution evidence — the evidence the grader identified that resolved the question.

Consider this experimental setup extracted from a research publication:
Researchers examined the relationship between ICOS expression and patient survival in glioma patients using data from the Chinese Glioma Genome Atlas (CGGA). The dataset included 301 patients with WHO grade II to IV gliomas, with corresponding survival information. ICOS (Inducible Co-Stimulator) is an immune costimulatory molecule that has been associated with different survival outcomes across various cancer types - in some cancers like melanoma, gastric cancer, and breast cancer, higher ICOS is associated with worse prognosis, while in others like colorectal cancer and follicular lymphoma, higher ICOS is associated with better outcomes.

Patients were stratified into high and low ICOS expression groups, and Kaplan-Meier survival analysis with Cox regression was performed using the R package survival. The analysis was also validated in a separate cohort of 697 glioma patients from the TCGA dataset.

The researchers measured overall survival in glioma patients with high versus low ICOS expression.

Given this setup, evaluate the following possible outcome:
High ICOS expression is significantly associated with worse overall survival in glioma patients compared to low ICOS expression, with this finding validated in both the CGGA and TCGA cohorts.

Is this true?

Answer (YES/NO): YES